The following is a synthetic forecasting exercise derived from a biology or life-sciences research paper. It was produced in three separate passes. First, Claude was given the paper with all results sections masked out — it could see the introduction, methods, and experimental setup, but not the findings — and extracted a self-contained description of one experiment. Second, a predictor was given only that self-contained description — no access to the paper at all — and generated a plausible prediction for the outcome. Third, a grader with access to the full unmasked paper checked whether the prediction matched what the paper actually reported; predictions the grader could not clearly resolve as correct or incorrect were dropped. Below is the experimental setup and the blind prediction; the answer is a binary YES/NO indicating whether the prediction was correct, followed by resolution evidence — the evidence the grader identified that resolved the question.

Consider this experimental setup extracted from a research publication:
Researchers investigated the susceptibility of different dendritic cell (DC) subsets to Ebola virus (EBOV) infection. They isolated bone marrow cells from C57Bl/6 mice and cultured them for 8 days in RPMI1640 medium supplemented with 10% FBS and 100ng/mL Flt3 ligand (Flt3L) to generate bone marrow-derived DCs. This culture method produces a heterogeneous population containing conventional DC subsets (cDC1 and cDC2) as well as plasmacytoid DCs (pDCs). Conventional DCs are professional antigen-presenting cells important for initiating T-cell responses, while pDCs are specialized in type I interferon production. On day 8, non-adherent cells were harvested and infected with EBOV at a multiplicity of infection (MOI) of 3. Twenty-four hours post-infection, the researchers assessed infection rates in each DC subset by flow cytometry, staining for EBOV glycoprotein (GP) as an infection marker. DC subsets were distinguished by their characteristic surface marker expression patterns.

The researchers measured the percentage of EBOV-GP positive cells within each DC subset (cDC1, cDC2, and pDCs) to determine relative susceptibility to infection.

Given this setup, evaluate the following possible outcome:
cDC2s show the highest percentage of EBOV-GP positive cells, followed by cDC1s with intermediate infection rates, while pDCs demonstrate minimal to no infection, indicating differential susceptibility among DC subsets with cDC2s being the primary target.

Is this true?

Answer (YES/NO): NO